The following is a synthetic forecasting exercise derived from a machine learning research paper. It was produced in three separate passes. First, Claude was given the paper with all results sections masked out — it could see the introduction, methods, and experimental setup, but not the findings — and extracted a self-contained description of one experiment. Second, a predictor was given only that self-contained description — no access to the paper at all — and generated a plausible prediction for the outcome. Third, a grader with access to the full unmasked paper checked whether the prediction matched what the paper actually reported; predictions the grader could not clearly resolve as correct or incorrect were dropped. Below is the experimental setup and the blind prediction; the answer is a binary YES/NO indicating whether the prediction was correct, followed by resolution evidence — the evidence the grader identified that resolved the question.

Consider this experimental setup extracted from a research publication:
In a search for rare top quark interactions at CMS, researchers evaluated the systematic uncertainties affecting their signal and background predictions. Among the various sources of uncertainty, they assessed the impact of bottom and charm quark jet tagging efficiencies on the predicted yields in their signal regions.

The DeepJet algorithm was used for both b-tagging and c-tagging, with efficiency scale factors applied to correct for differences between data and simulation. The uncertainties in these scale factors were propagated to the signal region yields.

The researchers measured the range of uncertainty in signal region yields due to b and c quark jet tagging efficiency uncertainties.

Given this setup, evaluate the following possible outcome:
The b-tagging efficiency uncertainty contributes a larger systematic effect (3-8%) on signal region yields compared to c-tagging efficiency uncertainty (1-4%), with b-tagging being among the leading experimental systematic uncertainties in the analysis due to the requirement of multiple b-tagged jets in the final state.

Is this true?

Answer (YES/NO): NO